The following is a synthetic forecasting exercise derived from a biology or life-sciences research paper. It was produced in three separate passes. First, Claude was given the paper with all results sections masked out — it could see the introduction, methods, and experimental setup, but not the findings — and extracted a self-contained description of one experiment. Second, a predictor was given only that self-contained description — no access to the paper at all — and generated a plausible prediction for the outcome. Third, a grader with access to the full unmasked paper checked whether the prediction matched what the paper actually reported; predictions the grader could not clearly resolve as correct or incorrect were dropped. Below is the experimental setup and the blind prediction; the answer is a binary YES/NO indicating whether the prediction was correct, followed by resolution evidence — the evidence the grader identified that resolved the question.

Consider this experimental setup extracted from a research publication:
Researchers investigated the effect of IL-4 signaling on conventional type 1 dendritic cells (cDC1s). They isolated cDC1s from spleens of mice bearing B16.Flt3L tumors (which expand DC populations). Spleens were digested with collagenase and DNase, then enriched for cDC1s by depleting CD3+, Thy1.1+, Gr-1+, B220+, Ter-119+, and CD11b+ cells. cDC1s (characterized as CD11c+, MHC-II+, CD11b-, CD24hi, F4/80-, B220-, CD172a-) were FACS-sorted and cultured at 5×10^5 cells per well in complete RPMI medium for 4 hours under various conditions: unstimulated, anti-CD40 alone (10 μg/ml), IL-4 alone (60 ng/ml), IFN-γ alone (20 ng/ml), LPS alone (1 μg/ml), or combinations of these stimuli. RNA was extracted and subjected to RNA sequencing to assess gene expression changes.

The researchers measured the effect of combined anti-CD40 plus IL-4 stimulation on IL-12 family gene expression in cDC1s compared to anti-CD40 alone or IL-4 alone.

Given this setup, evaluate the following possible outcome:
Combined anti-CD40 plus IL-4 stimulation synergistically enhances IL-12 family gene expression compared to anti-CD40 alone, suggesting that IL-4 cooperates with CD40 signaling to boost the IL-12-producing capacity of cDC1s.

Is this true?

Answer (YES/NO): YES